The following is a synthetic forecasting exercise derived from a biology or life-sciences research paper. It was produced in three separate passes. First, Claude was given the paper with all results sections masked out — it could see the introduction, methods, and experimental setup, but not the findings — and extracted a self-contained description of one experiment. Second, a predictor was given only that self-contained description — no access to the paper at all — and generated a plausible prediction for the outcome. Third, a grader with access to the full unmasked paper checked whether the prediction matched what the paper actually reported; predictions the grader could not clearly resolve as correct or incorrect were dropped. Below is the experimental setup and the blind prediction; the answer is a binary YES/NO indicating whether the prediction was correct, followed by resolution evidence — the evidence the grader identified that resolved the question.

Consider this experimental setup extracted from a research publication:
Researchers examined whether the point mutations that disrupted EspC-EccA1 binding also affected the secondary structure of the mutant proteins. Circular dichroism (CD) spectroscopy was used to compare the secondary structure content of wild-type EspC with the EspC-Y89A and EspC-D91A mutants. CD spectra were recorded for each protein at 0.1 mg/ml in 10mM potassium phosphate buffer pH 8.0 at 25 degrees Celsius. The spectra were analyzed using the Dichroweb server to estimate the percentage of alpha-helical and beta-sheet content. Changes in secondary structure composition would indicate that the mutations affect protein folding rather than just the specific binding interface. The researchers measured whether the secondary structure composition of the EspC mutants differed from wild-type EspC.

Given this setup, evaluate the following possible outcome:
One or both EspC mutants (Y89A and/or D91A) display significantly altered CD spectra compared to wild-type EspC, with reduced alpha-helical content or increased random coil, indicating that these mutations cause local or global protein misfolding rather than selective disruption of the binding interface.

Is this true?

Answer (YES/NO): NO